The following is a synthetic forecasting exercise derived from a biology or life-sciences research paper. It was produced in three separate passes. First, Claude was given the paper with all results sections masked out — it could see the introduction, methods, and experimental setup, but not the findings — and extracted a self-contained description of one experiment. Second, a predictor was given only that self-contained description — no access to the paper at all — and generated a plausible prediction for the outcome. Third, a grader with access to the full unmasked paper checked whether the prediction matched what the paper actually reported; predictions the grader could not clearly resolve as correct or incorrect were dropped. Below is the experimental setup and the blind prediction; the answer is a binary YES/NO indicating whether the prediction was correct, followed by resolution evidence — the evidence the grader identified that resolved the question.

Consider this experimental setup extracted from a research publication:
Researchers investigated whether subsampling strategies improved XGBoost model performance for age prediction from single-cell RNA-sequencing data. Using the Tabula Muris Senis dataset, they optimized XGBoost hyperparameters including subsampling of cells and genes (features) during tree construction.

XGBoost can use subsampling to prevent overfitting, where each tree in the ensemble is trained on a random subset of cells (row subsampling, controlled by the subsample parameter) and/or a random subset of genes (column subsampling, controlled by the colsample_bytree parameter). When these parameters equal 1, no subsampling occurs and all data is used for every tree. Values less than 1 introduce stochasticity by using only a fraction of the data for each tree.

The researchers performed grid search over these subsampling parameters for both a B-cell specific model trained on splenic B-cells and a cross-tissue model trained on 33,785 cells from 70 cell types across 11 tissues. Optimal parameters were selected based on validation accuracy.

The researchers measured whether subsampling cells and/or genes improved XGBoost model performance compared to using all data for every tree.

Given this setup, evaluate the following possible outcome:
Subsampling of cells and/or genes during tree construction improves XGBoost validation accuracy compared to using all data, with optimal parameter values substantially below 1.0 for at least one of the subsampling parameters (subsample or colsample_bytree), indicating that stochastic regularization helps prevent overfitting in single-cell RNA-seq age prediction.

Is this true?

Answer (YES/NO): YES